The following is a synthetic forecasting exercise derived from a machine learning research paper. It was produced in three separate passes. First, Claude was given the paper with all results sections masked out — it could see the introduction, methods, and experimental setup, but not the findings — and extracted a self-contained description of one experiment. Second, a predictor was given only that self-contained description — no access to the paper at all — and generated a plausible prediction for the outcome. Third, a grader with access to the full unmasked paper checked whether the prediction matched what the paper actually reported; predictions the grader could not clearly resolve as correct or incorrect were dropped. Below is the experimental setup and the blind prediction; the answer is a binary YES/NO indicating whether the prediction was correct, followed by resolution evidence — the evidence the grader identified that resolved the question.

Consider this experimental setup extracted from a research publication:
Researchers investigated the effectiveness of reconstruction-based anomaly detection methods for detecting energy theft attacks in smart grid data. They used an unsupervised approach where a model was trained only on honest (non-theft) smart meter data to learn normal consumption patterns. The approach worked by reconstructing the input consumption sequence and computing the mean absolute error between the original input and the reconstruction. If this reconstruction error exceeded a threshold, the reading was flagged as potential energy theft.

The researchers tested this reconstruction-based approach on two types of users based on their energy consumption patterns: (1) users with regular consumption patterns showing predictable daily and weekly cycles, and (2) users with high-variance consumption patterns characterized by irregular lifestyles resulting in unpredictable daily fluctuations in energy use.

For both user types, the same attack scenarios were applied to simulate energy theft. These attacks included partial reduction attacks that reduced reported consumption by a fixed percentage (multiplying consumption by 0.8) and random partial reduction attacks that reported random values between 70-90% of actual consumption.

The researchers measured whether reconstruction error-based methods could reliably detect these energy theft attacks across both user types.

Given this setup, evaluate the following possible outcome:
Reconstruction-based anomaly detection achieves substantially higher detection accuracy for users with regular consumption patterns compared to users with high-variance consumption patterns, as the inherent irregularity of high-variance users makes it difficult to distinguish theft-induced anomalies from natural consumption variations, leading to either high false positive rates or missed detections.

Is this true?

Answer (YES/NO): YES